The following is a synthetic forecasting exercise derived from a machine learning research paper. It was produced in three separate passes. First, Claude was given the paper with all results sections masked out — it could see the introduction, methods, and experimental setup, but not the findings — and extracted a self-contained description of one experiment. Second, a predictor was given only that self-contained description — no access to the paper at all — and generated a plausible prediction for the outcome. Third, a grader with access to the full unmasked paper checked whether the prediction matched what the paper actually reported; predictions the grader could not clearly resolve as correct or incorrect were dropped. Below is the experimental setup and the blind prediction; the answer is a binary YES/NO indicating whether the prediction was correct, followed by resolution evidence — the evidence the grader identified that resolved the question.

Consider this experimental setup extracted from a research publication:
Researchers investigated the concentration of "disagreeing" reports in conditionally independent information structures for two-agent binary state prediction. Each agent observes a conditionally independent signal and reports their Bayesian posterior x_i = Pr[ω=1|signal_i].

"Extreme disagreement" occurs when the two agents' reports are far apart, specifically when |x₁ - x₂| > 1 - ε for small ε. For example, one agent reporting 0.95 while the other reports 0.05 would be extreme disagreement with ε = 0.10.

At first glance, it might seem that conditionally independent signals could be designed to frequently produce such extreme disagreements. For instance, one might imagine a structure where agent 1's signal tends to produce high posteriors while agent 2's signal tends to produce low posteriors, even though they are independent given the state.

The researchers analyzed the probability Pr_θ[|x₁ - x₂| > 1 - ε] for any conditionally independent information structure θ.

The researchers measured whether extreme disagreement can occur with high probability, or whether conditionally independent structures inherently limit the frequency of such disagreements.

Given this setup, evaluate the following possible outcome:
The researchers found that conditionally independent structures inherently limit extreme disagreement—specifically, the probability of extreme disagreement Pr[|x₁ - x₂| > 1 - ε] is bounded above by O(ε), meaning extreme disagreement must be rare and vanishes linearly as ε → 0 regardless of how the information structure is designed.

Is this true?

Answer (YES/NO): YES